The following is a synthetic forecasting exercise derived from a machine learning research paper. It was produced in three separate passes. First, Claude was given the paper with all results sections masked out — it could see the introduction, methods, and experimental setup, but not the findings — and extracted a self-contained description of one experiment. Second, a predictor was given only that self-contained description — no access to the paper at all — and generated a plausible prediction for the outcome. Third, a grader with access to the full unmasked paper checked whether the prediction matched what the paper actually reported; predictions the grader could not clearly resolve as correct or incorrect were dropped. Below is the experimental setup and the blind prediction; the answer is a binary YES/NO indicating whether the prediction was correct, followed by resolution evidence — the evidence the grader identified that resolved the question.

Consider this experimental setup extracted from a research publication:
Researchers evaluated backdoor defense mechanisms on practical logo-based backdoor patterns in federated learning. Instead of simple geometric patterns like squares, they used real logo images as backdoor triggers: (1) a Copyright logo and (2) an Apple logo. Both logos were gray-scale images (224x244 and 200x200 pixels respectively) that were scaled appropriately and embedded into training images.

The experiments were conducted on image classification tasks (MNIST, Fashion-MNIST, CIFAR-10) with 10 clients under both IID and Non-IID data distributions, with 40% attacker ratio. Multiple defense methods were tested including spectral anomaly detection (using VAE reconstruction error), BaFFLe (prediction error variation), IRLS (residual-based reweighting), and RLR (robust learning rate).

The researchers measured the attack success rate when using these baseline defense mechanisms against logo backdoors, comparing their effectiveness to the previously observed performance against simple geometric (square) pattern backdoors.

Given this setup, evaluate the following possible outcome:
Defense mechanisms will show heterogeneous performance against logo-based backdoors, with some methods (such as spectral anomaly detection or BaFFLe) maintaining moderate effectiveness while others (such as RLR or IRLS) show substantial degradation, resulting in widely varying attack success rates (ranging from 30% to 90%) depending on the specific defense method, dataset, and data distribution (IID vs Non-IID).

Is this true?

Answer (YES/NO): NO